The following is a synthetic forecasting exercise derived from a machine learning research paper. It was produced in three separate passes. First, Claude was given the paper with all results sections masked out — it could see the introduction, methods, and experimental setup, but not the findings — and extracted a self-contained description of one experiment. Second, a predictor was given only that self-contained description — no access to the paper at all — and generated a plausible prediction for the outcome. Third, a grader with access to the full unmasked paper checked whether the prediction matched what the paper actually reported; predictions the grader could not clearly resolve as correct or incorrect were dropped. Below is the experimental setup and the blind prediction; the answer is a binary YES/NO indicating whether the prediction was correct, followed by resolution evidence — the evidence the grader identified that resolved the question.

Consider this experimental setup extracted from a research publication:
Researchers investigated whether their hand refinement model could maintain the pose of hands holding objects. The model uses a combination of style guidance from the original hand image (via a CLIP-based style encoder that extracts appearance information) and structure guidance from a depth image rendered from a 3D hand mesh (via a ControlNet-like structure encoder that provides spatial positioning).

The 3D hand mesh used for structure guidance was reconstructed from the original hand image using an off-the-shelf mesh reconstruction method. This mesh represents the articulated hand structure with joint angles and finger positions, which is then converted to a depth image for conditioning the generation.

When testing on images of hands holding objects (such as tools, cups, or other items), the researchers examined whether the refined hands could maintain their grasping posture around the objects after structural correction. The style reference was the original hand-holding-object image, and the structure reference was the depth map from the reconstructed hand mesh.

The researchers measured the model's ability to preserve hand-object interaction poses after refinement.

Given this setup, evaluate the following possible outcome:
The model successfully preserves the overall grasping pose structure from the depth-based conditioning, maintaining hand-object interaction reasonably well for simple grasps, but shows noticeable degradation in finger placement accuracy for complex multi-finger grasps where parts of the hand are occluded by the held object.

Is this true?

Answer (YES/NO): NO